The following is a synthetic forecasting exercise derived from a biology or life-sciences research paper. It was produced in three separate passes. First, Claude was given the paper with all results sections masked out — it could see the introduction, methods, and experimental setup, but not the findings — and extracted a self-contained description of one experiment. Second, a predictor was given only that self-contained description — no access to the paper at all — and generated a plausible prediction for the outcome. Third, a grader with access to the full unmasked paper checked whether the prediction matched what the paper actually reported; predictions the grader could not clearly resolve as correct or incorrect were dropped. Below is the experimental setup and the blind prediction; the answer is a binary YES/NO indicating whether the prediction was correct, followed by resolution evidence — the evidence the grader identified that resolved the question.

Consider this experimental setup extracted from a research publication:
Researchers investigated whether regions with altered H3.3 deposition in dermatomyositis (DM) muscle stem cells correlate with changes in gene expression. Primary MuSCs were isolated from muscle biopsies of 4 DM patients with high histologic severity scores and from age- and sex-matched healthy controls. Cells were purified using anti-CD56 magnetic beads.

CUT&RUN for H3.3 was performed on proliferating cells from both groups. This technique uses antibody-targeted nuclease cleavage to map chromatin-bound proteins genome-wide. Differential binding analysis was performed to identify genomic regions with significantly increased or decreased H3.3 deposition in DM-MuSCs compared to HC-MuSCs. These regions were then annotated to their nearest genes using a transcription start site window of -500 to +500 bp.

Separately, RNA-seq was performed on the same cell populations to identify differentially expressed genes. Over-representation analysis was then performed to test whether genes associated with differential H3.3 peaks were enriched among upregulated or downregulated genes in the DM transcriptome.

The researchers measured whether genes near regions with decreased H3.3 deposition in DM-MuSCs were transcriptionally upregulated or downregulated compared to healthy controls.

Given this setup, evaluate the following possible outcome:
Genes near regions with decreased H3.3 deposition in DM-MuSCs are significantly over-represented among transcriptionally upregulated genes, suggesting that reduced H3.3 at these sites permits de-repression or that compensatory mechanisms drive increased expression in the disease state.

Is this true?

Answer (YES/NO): NO